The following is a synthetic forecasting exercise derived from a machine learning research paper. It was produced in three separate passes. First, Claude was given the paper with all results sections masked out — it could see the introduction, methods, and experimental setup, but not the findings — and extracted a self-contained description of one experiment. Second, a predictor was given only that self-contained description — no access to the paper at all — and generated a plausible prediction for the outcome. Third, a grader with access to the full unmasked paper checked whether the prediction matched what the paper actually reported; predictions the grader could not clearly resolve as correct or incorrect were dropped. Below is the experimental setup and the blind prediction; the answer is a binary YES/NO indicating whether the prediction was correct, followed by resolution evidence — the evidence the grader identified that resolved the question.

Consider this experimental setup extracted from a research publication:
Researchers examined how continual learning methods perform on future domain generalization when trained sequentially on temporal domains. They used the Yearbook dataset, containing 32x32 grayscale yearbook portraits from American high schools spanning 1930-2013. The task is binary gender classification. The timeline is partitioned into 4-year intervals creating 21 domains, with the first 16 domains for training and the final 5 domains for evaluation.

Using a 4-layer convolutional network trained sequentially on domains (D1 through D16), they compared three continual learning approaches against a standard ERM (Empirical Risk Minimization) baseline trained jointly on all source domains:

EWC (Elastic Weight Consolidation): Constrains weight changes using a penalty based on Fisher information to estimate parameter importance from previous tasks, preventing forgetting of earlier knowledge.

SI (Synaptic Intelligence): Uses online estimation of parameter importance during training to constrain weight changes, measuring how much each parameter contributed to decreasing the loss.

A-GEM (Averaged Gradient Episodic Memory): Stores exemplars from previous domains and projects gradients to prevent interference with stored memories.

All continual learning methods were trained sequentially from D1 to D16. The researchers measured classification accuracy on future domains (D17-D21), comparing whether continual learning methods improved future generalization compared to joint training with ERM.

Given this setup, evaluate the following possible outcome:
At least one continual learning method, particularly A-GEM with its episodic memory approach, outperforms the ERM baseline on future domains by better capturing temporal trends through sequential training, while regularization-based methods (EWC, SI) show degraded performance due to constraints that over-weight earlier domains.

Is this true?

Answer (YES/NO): NO